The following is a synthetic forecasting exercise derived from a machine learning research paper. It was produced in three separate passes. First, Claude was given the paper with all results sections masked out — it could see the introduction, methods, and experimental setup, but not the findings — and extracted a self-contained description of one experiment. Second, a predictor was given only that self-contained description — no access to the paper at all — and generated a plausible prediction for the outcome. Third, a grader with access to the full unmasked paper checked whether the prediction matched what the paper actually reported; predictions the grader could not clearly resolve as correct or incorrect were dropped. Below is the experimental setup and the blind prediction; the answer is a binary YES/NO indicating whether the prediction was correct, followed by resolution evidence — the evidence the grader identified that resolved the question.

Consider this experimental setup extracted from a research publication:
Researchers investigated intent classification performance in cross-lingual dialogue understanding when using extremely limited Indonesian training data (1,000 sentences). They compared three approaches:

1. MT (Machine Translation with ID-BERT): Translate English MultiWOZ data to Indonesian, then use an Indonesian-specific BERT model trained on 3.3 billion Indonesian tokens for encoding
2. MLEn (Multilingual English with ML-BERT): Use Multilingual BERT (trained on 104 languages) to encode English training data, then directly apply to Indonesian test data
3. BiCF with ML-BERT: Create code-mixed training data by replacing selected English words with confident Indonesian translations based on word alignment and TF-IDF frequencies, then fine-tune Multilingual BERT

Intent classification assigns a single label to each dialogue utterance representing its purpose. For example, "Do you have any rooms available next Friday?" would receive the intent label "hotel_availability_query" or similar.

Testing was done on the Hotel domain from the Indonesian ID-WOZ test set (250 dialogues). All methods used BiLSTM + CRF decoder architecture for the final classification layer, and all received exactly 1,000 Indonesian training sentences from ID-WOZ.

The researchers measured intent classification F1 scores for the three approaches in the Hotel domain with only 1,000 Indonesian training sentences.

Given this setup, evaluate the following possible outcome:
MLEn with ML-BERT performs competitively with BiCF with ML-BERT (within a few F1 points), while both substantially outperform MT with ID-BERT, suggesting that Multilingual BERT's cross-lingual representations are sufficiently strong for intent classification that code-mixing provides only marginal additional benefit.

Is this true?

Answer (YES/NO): NO